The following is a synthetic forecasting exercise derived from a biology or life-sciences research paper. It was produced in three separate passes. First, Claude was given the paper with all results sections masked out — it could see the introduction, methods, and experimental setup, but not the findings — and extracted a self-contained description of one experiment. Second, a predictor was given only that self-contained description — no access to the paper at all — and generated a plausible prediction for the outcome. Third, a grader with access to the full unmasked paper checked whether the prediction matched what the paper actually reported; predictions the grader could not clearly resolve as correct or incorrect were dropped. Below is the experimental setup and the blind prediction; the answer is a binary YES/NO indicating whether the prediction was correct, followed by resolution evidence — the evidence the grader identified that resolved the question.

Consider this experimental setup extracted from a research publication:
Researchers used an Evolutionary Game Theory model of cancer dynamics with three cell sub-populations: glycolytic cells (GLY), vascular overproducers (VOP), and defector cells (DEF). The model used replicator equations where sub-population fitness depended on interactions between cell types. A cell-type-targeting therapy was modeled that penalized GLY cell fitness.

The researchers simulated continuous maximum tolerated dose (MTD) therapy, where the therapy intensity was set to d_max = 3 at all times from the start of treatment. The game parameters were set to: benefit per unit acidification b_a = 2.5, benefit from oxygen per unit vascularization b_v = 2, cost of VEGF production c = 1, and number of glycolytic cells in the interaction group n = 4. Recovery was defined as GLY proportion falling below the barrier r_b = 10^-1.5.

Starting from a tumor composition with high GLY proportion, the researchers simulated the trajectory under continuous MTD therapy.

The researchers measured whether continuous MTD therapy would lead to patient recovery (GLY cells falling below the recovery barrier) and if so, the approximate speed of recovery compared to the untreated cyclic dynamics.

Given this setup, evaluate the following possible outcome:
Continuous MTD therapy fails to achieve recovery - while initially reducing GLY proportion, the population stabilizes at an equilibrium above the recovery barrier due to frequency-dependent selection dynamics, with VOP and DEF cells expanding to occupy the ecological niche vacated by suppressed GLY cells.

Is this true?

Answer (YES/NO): NO